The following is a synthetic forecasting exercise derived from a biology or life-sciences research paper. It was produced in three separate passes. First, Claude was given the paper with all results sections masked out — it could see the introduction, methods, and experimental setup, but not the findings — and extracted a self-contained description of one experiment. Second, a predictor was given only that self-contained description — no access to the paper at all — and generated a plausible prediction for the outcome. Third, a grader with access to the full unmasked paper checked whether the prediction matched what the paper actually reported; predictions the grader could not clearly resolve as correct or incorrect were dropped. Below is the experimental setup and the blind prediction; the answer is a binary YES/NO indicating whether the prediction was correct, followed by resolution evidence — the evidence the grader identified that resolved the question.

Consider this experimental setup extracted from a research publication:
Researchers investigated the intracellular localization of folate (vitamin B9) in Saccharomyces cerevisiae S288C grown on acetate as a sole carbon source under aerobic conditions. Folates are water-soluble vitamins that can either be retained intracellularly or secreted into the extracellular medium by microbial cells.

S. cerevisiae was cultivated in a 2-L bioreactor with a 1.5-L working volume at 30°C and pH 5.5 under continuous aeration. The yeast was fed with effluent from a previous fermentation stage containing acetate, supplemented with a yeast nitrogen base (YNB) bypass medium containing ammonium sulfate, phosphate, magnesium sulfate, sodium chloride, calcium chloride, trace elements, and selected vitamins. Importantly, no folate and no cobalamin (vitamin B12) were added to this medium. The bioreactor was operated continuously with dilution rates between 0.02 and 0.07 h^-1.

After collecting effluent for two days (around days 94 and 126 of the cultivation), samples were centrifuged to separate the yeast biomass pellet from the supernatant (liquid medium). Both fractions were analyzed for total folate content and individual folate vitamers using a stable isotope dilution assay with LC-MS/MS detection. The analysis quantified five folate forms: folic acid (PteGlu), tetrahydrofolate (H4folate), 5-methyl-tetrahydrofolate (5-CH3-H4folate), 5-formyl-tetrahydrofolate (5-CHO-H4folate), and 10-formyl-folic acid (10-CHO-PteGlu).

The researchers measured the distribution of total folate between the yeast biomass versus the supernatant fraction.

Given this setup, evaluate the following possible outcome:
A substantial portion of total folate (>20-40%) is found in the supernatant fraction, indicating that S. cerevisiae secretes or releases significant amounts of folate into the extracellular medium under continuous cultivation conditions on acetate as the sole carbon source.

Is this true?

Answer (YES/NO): NO